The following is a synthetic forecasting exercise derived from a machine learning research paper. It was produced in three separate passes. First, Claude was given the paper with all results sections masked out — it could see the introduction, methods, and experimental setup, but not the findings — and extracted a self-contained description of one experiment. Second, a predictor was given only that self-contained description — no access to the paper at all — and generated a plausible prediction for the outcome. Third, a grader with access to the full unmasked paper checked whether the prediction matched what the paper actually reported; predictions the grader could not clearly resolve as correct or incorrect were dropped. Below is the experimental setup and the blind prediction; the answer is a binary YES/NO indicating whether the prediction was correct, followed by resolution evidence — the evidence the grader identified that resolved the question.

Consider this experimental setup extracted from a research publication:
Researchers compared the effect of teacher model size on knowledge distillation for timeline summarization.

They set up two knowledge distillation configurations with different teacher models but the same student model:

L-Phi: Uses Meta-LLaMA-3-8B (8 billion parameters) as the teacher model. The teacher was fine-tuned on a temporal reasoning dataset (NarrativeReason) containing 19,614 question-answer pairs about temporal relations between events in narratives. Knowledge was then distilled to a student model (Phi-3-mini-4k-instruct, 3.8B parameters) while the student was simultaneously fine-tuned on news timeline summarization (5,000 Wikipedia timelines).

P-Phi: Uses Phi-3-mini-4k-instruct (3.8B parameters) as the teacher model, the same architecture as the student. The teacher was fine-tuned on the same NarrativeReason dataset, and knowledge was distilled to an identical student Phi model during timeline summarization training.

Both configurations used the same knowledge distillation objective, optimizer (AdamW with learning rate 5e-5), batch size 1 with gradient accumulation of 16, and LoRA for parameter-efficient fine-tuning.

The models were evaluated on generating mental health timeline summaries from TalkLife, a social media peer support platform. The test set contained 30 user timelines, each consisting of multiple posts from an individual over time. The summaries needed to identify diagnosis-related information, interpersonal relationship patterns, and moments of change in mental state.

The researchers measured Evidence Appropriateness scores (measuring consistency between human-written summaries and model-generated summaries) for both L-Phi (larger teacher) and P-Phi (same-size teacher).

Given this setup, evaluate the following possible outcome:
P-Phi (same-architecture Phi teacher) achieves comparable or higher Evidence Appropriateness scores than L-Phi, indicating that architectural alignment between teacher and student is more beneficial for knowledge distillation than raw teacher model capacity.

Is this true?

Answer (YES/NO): NO